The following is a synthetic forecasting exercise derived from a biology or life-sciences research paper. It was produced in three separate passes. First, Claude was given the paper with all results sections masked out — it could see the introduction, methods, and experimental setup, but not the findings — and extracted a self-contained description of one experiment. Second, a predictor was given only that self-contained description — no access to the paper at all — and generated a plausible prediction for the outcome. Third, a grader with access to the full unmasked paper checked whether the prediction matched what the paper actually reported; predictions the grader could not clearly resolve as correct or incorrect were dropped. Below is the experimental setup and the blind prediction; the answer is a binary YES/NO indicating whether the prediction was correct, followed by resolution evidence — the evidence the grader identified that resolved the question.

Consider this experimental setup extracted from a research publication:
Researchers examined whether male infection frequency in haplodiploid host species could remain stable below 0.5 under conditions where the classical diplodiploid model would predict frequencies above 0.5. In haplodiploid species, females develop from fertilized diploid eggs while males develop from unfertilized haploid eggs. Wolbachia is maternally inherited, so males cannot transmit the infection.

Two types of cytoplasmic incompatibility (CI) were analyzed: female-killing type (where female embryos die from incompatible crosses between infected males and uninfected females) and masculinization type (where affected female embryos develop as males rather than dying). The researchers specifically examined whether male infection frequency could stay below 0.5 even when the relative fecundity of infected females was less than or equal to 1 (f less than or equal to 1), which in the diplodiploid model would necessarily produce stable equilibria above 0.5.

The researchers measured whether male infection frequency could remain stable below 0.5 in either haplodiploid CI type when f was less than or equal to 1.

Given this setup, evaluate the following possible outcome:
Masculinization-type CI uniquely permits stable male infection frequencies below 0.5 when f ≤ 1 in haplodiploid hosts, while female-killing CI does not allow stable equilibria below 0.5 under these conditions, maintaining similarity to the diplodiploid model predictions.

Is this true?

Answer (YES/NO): YES